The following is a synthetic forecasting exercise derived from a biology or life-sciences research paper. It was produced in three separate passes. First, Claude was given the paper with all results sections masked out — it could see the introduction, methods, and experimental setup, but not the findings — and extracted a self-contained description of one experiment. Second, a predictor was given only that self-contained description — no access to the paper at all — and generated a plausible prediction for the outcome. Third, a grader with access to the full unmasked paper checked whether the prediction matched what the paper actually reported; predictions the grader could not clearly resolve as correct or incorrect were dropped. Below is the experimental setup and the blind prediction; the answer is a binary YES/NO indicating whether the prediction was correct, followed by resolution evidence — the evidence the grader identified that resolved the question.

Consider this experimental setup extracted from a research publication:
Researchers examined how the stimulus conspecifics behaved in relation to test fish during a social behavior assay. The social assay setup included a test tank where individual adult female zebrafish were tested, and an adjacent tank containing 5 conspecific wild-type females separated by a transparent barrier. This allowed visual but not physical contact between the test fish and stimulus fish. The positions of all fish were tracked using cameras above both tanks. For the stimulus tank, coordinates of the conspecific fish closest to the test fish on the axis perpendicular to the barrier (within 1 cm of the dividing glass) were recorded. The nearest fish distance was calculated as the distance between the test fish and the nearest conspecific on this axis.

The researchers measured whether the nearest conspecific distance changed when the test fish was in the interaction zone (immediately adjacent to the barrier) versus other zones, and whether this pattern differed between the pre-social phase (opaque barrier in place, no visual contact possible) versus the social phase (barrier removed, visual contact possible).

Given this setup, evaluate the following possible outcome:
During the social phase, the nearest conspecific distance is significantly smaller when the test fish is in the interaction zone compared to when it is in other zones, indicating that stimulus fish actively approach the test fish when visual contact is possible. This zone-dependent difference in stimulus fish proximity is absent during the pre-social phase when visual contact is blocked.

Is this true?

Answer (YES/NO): NO